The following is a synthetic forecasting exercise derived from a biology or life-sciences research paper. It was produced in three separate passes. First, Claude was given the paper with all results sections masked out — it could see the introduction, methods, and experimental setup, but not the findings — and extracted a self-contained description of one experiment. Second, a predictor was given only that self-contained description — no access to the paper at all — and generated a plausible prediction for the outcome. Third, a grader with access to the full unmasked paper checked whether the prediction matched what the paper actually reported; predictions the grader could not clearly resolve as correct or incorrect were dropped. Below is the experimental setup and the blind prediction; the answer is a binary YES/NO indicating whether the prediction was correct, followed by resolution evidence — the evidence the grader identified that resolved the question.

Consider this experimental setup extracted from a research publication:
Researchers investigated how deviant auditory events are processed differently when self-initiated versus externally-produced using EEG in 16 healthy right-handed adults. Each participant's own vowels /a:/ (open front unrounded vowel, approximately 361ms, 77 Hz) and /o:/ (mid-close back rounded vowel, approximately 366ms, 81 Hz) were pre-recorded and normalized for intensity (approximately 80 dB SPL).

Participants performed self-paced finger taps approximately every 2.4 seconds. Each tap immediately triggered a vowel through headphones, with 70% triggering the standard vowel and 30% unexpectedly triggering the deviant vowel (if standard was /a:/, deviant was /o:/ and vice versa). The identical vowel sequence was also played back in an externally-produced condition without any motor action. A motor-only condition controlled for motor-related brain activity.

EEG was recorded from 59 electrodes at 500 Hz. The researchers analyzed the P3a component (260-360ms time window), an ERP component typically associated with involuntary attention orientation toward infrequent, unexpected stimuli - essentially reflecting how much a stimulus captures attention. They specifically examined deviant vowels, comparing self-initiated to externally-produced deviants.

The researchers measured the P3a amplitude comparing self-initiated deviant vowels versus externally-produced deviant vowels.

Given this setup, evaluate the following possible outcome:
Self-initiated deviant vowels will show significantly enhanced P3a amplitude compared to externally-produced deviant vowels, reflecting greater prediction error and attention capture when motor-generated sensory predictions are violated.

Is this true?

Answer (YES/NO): YES